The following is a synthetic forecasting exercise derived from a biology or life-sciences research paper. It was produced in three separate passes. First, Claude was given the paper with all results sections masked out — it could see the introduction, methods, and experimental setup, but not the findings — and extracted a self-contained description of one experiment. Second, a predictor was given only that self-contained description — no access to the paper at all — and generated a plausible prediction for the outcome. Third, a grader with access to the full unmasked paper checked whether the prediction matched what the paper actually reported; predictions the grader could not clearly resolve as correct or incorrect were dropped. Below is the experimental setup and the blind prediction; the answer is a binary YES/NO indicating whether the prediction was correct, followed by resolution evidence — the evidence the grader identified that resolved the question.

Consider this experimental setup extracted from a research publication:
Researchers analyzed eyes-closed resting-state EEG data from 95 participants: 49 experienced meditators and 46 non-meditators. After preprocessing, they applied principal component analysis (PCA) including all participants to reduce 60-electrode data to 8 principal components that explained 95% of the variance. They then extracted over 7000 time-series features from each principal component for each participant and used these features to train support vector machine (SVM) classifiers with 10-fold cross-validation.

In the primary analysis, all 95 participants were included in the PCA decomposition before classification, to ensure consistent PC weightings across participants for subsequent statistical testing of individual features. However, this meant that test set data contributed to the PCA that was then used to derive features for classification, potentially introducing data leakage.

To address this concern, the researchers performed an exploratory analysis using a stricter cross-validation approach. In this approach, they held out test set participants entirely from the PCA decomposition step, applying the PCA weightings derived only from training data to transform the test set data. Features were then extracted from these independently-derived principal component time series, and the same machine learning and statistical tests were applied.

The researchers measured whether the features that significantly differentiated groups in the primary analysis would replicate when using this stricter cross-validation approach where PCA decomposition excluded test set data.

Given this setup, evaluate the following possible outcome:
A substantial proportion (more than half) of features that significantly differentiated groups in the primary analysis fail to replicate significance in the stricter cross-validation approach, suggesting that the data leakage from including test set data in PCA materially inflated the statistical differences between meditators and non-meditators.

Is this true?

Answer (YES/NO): NO